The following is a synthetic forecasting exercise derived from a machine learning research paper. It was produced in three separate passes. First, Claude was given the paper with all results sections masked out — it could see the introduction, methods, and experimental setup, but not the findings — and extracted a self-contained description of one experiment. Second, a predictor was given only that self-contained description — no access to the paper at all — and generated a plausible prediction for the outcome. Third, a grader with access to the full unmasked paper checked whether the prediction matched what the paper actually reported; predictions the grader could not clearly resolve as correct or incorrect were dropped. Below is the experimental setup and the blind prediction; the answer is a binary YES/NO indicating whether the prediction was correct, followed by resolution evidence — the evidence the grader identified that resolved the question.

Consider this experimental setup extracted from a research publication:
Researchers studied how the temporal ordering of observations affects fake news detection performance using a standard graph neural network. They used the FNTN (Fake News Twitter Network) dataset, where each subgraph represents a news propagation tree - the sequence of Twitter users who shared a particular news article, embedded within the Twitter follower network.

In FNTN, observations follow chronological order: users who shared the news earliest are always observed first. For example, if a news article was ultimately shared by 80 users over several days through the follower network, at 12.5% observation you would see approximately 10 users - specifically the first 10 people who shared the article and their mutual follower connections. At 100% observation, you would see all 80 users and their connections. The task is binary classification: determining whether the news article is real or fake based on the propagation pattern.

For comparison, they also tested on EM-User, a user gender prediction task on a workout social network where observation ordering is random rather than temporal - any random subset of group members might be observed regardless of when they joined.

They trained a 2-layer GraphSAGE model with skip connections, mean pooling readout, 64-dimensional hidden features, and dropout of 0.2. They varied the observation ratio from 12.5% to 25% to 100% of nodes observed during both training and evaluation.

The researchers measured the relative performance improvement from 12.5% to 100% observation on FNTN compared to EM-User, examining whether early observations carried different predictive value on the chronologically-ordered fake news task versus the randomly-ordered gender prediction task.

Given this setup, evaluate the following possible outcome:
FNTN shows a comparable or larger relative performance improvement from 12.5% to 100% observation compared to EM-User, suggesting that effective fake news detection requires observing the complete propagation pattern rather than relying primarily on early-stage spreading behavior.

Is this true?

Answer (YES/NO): NO